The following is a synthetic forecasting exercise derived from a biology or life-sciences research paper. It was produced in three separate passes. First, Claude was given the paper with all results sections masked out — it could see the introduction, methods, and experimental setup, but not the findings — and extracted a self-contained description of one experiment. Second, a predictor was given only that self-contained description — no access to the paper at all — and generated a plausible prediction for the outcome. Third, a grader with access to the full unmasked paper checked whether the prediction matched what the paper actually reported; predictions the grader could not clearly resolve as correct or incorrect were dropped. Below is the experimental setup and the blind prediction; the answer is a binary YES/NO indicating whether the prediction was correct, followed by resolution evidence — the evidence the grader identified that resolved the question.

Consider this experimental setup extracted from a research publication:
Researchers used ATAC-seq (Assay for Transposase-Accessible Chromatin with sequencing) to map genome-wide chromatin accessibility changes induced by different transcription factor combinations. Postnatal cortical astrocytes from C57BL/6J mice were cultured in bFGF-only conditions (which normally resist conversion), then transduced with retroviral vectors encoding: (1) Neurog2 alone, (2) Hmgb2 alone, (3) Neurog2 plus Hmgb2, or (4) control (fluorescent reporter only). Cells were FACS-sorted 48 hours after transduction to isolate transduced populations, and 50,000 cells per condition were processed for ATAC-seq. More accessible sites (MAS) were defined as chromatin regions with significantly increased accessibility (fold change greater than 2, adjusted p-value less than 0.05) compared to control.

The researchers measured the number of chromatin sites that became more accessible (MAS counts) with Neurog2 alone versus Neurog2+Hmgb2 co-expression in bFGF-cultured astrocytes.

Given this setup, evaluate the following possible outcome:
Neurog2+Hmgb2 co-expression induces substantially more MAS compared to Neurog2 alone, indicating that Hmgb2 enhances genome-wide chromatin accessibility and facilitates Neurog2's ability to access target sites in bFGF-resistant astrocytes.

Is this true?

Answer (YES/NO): YES